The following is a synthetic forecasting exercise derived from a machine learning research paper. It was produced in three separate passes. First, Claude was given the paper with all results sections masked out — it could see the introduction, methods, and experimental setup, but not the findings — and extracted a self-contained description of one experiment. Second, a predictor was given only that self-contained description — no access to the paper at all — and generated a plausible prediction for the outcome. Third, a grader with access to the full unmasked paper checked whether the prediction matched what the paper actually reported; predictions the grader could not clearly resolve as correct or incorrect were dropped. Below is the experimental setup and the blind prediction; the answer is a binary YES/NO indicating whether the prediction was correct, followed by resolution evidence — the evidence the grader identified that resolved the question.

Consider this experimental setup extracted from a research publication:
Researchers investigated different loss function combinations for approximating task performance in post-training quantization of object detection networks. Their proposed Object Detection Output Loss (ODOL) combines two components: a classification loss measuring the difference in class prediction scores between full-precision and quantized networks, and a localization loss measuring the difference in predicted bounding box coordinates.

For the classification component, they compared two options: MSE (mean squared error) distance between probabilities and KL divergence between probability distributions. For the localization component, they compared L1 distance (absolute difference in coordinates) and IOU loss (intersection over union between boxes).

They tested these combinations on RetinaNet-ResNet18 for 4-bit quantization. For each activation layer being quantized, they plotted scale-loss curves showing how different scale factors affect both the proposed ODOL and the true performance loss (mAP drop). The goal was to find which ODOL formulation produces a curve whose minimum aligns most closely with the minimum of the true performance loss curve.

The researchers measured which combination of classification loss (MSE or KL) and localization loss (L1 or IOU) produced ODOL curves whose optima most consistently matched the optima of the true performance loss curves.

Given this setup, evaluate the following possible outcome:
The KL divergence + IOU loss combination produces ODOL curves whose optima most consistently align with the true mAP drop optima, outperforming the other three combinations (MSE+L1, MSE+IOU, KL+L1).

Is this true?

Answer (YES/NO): NO